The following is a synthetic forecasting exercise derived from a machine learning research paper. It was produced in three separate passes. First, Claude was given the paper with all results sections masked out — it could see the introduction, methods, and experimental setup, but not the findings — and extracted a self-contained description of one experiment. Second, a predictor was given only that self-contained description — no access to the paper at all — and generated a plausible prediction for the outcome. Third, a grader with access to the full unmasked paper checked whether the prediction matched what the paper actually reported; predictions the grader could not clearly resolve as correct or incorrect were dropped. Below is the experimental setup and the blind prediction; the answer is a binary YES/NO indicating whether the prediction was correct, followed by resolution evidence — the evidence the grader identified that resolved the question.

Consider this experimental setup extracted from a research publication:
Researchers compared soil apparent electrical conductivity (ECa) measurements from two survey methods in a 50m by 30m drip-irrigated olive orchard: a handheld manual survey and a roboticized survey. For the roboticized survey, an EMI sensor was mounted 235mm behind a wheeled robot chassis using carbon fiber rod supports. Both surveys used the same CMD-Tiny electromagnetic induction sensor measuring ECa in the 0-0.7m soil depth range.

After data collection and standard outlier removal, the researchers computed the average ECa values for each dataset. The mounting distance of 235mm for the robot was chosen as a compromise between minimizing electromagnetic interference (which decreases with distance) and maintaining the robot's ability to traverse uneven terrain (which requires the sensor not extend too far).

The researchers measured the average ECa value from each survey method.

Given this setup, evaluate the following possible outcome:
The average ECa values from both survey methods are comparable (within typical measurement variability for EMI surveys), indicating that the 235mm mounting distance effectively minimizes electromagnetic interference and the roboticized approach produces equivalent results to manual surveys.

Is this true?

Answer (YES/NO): NO